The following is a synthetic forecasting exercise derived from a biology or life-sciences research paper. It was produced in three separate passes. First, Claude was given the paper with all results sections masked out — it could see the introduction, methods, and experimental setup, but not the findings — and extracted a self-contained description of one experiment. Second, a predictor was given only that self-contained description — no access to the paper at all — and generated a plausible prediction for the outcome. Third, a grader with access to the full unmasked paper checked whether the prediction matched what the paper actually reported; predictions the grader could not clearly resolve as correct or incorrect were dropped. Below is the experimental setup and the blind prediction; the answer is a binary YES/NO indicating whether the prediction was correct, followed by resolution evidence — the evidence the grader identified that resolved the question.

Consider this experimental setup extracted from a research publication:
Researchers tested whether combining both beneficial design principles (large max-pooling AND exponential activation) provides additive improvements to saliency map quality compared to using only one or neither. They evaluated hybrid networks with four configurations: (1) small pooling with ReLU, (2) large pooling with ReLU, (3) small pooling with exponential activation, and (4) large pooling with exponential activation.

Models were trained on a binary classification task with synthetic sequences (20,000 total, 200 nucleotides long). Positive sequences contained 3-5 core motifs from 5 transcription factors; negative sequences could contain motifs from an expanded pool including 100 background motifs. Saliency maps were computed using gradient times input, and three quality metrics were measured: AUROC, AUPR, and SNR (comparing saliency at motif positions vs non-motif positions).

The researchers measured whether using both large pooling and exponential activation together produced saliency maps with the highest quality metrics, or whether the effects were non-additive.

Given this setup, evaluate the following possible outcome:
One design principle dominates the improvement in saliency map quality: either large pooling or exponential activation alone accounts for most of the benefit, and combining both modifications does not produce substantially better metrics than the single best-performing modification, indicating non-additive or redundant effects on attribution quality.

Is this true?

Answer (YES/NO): YES